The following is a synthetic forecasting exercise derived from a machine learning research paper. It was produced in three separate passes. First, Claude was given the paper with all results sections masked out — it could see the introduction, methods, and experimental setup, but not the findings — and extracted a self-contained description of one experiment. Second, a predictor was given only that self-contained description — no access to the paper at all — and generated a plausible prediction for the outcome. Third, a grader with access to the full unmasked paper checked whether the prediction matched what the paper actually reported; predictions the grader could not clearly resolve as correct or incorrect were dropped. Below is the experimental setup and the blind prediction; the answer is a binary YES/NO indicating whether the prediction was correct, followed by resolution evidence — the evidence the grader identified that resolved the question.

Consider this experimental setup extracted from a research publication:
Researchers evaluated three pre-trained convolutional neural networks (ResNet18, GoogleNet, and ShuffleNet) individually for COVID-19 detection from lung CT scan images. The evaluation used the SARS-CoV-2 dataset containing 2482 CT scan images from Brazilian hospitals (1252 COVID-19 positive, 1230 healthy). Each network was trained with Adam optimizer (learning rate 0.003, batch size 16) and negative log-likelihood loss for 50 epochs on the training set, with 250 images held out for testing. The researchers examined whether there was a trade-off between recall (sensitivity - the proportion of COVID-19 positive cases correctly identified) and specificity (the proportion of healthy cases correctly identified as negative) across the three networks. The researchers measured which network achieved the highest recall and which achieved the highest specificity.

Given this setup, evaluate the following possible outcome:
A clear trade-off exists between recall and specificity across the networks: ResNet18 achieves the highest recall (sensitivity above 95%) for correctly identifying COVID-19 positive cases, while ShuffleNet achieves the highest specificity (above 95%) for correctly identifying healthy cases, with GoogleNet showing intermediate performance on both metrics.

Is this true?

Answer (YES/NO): NO